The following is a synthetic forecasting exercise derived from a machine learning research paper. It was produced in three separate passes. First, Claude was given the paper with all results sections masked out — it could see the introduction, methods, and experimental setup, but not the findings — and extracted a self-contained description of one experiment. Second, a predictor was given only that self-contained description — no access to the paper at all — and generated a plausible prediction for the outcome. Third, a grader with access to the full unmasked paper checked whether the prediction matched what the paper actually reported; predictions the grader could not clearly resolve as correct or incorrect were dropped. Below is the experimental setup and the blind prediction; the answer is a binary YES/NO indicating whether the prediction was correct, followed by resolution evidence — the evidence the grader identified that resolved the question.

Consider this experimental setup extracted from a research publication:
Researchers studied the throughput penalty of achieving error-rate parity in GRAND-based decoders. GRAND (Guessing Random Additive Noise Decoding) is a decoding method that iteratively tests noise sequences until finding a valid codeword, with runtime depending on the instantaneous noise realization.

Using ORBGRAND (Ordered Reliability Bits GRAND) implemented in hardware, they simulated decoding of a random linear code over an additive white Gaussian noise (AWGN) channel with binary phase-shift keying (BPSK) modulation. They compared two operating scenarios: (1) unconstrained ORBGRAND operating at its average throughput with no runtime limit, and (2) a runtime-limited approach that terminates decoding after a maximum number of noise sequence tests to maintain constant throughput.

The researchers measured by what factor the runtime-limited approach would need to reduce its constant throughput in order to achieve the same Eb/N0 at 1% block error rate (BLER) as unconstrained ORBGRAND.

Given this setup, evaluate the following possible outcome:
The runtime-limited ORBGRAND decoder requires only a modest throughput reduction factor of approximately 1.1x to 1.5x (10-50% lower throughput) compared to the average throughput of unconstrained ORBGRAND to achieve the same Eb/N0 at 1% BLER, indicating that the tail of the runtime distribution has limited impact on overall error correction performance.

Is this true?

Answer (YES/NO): NO